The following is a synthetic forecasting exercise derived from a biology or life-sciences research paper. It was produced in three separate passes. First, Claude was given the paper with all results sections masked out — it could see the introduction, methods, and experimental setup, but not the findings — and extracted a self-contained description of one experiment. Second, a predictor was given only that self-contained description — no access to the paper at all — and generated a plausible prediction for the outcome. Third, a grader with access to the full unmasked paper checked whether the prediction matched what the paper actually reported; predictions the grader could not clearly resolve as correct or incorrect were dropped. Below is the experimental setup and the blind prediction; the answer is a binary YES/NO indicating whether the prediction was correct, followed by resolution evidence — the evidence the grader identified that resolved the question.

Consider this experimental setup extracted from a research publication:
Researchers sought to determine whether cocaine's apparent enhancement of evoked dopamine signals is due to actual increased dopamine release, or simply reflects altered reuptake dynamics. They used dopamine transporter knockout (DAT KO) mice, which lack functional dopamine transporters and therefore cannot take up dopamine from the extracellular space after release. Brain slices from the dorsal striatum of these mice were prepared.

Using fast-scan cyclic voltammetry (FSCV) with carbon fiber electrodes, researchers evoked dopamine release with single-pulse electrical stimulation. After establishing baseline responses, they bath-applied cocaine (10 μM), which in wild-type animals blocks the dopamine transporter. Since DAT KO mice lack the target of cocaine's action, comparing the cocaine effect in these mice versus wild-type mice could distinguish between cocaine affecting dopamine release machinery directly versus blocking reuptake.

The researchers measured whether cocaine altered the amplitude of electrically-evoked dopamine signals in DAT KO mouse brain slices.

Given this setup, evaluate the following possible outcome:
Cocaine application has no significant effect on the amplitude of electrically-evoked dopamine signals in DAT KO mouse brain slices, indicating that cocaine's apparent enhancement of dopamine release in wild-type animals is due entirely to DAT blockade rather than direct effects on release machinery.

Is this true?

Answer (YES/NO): YES